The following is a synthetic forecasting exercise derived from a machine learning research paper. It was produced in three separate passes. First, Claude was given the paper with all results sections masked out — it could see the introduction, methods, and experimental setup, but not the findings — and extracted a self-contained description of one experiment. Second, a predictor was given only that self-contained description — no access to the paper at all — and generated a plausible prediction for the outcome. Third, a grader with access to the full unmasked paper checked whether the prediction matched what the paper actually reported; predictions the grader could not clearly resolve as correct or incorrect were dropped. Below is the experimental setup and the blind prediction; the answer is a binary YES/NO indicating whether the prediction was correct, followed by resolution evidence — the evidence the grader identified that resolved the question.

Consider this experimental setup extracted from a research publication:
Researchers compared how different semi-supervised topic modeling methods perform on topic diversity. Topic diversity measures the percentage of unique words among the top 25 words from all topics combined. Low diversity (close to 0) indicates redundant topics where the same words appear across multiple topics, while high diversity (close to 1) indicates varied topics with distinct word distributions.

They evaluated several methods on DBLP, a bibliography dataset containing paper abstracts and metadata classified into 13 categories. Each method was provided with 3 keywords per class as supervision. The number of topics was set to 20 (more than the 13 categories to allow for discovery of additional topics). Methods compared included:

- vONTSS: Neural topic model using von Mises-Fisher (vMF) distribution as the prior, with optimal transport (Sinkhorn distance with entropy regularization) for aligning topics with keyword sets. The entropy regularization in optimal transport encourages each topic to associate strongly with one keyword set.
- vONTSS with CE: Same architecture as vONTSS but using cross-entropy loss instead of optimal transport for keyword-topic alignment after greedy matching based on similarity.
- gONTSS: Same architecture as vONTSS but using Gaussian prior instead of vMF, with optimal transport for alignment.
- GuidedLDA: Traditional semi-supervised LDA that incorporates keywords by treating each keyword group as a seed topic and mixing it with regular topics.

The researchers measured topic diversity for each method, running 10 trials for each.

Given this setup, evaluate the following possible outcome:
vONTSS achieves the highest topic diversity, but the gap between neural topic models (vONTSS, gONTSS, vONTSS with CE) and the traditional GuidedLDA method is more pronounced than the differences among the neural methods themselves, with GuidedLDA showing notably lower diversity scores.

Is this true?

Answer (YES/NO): NO